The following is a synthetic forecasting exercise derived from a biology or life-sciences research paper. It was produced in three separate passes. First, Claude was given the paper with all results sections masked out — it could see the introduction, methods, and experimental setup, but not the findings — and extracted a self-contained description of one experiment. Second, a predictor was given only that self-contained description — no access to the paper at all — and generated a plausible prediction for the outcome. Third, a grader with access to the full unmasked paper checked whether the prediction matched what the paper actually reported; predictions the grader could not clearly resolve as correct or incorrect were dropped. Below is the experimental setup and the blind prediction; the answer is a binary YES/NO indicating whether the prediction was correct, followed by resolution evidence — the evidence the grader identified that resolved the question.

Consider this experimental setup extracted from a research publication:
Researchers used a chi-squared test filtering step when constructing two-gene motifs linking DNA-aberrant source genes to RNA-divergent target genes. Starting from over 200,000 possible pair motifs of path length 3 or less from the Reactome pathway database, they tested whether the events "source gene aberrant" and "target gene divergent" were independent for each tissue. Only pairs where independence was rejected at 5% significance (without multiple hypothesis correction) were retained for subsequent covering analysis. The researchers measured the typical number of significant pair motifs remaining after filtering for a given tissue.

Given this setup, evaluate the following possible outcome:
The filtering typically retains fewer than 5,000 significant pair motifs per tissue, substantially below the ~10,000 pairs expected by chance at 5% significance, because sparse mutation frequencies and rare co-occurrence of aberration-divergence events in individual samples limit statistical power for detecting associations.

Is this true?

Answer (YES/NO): NO